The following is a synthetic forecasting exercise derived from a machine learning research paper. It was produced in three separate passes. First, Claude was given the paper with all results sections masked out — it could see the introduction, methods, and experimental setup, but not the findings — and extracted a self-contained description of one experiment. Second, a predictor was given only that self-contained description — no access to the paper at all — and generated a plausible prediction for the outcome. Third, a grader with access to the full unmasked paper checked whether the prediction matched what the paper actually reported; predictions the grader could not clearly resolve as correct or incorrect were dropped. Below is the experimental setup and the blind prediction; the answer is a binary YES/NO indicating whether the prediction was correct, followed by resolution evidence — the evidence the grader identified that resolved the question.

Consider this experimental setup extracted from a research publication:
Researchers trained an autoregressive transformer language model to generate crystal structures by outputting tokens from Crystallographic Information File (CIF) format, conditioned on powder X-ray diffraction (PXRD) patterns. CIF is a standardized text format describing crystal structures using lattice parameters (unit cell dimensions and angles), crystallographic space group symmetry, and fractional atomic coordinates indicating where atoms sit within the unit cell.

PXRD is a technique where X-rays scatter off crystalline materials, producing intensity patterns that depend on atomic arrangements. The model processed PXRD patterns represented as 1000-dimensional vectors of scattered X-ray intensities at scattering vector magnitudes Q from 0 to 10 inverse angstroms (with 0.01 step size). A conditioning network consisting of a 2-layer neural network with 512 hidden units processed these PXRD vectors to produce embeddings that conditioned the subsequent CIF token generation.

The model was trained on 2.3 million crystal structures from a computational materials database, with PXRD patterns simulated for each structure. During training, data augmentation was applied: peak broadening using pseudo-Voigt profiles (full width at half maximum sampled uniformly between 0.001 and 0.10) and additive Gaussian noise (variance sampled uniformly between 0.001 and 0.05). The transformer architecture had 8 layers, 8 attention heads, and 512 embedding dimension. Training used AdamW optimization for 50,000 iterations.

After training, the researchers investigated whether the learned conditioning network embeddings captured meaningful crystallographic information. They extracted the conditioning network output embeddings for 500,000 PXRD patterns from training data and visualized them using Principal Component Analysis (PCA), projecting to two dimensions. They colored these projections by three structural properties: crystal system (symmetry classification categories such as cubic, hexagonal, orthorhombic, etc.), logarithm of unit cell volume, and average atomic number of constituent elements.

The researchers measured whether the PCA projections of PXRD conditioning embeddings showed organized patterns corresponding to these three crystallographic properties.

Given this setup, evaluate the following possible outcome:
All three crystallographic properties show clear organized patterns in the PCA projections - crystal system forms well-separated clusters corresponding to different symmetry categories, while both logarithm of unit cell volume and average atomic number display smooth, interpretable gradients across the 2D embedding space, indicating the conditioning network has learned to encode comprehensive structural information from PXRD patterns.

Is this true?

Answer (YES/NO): NO